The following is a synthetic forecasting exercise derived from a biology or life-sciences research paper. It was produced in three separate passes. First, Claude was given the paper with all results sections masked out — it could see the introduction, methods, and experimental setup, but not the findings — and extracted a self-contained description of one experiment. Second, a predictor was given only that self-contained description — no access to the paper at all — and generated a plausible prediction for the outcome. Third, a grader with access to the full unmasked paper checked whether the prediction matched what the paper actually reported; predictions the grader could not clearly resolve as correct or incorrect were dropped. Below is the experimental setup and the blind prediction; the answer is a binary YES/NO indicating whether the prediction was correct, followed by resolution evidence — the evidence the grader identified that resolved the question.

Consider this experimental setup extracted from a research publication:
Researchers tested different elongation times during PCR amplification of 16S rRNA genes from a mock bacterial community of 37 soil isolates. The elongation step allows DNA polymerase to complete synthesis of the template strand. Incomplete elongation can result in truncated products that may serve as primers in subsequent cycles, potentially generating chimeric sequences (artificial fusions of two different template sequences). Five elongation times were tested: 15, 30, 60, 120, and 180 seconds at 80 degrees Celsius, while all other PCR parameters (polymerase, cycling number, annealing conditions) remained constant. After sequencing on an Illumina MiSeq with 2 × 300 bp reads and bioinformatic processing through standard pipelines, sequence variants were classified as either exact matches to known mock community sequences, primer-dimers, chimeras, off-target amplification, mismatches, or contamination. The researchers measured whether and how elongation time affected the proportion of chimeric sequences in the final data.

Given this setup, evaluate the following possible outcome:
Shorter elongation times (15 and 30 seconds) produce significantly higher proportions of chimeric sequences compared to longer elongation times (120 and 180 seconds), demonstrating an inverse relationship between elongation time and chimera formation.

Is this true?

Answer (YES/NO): YES